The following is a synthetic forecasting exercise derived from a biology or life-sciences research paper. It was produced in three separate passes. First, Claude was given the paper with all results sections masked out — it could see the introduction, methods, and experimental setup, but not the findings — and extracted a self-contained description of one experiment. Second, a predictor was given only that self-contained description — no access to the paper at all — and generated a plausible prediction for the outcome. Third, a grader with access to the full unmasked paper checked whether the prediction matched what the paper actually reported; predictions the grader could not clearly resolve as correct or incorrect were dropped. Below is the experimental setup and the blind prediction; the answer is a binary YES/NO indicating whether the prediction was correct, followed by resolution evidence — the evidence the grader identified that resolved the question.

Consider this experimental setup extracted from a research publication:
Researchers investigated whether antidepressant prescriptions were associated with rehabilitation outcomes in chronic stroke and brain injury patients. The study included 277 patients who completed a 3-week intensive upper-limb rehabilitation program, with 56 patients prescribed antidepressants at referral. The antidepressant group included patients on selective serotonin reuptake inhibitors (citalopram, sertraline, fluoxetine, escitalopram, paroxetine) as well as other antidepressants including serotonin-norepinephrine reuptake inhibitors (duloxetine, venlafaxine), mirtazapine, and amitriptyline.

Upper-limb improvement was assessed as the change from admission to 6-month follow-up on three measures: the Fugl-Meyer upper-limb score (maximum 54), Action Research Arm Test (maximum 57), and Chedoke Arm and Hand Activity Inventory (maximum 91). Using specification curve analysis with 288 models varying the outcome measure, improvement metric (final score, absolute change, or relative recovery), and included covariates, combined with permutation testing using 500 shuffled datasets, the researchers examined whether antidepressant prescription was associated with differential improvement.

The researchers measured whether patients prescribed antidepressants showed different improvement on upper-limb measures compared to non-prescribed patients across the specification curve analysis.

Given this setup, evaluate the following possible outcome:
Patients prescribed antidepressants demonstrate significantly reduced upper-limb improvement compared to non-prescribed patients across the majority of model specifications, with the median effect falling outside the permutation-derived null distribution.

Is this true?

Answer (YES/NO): NO